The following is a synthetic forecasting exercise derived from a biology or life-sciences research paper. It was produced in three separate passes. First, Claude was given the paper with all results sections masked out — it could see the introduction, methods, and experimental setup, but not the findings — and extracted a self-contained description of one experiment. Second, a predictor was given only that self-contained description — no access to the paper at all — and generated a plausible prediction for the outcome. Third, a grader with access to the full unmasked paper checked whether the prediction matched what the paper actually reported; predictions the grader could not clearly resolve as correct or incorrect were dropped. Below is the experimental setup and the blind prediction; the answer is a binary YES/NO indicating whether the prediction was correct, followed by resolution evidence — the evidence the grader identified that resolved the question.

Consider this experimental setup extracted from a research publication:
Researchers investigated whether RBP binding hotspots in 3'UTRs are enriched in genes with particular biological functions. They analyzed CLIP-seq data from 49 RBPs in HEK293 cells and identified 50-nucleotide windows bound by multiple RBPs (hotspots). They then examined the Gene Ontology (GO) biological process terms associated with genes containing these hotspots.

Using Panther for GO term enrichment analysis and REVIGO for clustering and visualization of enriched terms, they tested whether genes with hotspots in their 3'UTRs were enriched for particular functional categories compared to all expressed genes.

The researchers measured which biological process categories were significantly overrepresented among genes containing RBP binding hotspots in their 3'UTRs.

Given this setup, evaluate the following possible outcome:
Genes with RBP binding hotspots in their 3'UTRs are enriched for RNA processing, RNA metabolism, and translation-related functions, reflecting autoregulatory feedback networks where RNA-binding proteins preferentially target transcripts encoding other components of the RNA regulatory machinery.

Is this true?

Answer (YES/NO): NO